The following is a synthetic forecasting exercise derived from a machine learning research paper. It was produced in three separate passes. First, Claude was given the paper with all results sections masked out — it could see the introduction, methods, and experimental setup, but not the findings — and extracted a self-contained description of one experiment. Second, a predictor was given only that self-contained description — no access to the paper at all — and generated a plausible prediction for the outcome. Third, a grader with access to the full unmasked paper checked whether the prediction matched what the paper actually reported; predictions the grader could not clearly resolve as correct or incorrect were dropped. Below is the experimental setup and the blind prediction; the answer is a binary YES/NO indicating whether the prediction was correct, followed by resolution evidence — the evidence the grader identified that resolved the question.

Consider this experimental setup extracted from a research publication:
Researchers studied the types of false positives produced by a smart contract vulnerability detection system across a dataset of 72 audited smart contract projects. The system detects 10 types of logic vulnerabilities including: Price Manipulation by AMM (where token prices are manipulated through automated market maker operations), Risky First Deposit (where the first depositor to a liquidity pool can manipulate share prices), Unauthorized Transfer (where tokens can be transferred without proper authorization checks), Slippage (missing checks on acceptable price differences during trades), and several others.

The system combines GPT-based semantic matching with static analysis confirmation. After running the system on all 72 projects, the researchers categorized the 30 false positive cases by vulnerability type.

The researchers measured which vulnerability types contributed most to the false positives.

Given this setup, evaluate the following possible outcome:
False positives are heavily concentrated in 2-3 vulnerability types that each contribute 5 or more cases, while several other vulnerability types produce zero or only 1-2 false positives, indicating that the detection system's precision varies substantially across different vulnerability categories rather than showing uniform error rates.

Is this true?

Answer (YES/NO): NO